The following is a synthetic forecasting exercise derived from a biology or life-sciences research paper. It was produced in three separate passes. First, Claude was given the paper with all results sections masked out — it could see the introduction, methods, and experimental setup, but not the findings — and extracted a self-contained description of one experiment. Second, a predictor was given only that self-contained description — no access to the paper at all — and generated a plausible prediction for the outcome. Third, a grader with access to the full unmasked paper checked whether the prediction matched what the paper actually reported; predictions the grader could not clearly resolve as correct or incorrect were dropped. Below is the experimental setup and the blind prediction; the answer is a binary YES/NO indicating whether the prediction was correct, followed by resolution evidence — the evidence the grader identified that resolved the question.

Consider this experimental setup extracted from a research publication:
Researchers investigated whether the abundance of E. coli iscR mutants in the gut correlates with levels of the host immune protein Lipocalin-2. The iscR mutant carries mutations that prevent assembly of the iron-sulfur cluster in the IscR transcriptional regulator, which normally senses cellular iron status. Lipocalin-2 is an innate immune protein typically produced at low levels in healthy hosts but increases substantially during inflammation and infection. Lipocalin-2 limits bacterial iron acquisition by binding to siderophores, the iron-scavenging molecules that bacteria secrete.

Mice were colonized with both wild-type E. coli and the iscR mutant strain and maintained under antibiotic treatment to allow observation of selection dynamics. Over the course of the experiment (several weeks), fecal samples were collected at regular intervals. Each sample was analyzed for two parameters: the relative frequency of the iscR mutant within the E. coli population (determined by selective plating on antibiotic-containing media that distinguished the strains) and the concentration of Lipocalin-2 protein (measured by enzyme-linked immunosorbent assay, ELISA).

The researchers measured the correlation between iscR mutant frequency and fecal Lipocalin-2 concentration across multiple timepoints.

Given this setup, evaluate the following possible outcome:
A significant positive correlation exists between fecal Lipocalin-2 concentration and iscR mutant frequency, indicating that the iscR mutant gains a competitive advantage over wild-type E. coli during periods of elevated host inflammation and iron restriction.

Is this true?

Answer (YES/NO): YES